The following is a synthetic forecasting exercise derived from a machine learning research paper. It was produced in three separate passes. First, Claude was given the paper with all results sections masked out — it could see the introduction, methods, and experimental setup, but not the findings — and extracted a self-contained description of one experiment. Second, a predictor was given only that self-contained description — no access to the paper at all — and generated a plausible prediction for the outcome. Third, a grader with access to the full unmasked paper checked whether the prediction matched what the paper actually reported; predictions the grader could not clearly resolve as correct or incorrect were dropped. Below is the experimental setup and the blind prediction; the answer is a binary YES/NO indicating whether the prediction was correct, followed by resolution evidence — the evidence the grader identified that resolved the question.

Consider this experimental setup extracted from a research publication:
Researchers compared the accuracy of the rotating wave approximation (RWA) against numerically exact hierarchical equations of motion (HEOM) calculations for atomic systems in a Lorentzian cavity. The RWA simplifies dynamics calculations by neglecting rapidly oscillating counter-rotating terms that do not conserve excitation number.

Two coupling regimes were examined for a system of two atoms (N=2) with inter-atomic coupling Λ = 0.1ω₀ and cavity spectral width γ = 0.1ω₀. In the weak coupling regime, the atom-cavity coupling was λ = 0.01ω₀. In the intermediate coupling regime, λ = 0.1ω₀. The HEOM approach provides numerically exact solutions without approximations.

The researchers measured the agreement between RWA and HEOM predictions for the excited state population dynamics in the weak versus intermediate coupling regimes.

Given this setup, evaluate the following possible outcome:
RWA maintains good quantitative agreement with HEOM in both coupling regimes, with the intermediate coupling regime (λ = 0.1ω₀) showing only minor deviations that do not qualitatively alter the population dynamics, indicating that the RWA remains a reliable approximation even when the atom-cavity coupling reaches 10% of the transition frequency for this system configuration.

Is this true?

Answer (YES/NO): NO